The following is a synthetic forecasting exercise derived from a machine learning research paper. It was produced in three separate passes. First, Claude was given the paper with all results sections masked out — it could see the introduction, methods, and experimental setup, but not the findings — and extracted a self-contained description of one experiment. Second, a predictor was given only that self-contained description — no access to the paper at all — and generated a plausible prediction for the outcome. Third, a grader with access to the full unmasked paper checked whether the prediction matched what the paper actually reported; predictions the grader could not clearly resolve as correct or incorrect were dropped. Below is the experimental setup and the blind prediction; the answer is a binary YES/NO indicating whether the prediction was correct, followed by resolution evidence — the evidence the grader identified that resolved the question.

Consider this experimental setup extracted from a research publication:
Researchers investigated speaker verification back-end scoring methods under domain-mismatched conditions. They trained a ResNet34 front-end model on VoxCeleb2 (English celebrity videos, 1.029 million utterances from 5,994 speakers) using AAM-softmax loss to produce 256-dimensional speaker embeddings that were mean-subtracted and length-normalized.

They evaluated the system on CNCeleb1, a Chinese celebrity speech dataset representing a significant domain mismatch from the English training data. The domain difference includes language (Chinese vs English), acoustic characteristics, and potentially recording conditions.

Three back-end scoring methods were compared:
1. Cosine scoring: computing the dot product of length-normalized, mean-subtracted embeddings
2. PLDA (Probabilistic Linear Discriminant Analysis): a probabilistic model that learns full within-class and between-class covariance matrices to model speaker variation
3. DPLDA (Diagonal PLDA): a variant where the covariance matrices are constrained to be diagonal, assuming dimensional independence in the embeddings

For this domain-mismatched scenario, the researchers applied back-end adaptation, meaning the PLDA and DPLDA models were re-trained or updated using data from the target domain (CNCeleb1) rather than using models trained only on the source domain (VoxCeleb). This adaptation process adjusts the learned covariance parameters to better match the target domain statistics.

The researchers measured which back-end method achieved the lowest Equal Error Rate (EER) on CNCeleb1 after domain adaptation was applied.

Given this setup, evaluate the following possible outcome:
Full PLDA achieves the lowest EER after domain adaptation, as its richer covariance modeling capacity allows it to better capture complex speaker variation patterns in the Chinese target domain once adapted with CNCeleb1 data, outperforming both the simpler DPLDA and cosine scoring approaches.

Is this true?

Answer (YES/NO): YES